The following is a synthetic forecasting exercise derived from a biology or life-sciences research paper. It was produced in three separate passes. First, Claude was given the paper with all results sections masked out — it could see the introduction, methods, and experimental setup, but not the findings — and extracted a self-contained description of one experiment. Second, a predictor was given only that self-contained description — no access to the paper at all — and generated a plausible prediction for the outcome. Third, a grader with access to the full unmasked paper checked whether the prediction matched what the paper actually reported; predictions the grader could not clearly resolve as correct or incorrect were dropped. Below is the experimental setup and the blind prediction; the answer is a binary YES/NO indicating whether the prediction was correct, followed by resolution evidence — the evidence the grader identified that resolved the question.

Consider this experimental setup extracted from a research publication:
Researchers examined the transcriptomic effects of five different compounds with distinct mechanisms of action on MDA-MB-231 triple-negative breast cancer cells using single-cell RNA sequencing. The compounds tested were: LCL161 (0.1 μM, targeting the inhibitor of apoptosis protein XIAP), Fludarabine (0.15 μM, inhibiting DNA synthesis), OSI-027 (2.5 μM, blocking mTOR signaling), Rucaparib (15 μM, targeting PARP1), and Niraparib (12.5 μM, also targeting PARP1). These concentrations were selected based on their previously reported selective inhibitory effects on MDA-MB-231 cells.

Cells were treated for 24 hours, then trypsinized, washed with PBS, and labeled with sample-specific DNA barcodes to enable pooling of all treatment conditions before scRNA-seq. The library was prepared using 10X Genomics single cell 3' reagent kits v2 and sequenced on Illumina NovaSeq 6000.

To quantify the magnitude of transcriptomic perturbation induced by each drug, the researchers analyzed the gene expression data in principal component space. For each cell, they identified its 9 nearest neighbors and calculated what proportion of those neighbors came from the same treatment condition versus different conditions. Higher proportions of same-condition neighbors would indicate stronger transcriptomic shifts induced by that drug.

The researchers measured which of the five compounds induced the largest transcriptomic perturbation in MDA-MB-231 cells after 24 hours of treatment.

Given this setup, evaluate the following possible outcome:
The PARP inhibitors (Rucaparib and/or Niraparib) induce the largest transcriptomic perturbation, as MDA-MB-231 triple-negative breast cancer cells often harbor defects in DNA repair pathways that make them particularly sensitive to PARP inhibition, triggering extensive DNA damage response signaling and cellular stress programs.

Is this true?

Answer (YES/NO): NO